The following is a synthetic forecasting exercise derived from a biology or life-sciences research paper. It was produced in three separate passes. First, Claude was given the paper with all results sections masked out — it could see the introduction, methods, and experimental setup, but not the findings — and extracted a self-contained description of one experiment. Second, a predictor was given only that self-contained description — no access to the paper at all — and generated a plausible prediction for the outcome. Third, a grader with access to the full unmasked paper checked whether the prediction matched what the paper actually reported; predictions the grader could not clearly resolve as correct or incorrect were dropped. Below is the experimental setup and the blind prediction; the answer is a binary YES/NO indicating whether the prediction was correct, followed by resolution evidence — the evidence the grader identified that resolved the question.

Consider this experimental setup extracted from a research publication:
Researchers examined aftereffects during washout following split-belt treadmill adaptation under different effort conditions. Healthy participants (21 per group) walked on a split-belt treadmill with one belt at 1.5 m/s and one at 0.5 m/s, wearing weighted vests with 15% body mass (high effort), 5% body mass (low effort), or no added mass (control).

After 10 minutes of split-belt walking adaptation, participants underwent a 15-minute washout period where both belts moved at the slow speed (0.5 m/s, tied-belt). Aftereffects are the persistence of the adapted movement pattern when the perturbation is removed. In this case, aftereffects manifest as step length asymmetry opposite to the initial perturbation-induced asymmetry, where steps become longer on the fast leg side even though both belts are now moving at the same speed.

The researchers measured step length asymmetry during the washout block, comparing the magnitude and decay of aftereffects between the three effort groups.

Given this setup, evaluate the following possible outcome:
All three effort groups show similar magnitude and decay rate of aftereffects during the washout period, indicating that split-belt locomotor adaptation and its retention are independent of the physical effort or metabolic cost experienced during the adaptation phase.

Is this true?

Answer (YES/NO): YES